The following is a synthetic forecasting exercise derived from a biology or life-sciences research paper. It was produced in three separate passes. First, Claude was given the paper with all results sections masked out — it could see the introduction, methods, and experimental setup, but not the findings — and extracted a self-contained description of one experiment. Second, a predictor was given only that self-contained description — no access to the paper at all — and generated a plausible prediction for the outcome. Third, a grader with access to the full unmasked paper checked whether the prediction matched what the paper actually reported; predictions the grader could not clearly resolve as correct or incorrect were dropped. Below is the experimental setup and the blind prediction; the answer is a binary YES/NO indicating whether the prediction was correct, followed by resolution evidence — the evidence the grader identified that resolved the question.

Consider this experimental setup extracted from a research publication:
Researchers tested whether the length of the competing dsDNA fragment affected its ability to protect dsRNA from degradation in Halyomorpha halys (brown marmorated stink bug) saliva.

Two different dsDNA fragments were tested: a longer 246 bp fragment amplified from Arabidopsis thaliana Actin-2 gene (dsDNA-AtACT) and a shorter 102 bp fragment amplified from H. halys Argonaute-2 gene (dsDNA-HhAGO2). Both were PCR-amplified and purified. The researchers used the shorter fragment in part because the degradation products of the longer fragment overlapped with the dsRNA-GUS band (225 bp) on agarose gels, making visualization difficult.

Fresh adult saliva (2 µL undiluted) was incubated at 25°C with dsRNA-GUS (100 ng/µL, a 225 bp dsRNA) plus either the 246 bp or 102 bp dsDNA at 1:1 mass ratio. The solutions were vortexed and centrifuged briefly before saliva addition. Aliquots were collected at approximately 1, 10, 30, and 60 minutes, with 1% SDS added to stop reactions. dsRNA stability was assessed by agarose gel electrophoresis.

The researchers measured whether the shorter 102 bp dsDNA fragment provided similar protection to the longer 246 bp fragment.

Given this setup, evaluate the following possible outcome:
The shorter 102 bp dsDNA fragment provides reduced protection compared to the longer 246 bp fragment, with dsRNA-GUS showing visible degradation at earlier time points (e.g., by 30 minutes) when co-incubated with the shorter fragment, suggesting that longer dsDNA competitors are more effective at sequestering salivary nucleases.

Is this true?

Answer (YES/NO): NO